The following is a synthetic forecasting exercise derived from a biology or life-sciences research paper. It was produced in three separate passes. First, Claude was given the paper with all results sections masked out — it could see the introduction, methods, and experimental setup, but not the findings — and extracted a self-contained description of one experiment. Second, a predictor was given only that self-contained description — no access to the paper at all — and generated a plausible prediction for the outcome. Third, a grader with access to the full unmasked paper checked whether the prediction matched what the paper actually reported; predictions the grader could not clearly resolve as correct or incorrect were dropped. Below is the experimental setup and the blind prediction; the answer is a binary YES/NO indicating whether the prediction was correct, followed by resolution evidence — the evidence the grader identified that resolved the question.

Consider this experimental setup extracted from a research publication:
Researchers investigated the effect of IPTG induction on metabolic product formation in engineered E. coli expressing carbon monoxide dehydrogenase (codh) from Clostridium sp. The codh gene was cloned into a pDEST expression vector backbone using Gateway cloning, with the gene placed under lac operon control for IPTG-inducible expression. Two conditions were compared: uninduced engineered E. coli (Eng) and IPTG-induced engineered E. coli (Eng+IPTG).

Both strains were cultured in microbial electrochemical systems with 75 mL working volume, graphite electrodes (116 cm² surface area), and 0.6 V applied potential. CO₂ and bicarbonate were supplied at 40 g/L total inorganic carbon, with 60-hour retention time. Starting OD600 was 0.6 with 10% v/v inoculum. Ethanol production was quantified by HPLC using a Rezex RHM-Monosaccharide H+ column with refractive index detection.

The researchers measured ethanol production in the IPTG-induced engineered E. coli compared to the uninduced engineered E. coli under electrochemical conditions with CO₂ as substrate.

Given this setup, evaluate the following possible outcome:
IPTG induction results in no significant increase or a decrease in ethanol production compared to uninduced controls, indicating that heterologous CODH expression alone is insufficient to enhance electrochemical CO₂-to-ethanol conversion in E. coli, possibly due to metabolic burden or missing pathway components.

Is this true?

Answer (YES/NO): NO